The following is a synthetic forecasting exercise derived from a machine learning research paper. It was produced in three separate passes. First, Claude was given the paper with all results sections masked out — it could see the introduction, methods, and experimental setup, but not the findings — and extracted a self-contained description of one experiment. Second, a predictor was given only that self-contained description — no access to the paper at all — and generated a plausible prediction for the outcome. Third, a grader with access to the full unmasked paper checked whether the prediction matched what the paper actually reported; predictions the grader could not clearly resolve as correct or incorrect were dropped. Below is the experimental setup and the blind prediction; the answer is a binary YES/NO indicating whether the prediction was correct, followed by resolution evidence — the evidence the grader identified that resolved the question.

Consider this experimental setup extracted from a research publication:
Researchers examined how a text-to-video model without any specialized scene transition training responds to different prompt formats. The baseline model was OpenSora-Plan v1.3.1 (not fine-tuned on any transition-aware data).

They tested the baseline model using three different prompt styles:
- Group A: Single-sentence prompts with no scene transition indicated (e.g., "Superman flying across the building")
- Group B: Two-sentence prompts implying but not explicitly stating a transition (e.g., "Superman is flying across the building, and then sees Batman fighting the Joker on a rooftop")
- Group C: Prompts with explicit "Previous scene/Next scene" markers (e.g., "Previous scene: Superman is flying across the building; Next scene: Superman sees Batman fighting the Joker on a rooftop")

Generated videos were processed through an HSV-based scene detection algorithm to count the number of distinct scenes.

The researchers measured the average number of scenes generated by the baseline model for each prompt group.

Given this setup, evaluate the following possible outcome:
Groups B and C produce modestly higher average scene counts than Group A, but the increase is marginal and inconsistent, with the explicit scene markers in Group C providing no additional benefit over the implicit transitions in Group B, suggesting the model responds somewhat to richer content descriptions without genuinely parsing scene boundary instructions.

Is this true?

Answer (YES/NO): NO